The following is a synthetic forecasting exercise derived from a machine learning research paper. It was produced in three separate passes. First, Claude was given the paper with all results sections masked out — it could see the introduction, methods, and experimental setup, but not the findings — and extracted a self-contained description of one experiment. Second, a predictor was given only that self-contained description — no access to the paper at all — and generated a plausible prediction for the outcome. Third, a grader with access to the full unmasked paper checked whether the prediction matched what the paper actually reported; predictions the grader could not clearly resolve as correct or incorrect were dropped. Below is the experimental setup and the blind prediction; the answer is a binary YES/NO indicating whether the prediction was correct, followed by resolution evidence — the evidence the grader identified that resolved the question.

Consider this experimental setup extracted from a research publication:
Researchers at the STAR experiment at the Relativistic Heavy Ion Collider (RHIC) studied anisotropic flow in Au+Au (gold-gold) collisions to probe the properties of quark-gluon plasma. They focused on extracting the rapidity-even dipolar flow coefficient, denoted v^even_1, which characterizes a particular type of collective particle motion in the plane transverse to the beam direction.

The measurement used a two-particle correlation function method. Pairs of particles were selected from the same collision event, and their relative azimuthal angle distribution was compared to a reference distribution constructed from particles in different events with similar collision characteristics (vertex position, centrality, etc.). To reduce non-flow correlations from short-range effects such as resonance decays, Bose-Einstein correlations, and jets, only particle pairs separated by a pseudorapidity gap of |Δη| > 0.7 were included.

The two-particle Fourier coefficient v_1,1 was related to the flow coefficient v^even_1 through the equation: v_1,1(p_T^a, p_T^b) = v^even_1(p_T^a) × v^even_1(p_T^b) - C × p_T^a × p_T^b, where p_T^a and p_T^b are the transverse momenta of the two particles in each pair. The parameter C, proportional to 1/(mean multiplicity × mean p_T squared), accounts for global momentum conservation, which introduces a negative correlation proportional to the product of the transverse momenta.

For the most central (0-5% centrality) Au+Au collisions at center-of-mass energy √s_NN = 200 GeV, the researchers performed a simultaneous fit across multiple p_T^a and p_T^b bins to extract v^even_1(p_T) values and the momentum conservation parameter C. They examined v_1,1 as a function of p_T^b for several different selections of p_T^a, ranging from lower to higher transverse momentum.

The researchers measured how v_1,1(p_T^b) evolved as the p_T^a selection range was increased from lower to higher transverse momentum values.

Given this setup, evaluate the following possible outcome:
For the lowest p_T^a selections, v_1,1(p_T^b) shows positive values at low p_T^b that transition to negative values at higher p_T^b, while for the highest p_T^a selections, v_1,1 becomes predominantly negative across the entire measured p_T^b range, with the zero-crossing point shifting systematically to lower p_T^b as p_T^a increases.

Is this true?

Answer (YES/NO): NO